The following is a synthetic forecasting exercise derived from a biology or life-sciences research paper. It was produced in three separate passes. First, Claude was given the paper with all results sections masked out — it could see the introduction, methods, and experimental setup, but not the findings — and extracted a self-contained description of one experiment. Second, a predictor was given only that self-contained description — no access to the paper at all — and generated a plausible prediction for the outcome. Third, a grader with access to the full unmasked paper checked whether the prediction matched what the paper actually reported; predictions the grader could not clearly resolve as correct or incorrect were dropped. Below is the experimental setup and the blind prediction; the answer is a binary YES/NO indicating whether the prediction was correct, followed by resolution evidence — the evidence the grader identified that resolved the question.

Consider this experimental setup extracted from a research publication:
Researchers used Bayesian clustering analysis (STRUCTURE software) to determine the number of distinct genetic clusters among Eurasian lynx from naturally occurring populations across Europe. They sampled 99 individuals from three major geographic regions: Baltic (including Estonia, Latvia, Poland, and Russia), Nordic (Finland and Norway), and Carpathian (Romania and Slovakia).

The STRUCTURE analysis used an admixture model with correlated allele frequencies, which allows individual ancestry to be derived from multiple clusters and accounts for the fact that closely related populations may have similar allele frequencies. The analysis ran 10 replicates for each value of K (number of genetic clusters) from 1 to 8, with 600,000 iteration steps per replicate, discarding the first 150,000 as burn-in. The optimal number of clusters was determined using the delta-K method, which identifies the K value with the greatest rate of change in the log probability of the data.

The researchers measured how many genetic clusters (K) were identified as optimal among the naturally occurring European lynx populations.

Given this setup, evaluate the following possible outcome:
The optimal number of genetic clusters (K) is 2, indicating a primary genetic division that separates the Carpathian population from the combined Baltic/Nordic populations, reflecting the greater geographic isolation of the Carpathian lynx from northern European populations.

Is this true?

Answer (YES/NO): YES